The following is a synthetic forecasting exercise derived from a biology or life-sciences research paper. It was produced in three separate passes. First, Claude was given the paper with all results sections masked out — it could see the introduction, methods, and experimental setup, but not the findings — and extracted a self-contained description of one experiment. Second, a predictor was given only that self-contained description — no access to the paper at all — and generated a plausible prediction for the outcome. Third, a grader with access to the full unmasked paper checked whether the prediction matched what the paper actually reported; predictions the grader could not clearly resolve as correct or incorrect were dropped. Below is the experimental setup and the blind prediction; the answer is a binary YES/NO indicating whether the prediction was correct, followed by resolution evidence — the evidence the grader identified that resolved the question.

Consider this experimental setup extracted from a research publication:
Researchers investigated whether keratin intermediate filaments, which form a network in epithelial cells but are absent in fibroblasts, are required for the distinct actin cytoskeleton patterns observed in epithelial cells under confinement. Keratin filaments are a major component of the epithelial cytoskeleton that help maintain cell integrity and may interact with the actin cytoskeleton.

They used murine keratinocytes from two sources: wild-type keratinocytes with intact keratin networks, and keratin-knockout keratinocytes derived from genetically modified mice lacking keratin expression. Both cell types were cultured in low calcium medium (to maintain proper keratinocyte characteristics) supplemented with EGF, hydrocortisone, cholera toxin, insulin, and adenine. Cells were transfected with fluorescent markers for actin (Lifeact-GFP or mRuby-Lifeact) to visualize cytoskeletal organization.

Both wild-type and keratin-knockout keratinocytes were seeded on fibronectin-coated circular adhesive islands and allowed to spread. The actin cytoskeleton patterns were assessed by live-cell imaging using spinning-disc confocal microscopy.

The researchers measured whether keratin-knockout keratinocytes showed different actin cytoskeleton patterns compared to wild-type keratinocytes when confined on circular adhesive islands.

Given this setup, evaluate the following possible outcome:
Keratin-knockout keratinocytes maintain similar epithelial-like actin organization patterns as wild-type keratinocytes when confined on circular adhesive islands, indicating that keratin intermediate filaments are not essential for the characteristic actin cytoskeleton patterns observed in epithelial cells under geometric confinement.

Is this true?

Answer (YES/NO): YES